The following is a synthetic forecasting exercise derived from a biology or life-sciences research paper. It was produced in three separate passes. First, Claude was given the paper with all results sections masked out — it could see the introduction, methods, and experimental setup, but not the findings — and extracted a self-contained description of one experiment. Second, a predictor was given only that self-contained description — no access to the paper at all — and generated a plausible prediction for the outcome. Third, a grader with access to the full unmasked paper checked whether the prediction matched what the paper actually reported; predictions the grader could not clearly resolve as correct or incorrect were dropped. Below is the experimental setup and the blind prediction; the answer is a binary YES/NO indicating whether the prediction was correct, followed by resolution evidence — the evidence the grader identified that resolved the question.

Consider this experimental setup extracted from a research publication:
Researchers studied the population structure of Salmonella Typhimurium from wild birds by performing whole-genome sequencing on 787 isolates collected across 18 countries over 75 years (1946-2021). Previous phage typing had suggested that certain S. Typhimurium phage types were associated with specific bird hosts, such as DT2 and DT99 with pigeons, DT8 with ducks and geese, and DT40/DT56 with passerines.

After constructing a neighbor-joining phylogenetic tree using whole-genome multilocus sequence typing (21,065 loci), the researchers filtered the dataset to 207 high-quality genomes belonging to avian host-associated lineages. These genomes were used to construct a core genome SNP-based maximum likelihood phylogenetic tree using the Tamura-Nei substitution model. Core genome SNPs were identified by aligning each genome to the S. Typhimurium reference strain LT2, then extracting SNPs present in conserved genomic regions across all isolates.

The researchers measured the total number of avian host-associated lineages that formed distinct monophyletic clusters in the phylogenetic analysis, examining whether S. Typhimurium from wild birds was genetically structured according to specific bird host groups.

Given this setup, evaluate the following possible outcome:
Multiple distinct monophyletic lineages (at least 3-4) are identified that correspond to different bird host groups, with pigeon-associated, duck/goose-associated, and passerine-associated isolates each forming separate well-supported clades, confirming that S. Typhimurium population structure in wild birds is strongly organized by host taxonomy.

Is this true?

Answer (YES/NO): YES